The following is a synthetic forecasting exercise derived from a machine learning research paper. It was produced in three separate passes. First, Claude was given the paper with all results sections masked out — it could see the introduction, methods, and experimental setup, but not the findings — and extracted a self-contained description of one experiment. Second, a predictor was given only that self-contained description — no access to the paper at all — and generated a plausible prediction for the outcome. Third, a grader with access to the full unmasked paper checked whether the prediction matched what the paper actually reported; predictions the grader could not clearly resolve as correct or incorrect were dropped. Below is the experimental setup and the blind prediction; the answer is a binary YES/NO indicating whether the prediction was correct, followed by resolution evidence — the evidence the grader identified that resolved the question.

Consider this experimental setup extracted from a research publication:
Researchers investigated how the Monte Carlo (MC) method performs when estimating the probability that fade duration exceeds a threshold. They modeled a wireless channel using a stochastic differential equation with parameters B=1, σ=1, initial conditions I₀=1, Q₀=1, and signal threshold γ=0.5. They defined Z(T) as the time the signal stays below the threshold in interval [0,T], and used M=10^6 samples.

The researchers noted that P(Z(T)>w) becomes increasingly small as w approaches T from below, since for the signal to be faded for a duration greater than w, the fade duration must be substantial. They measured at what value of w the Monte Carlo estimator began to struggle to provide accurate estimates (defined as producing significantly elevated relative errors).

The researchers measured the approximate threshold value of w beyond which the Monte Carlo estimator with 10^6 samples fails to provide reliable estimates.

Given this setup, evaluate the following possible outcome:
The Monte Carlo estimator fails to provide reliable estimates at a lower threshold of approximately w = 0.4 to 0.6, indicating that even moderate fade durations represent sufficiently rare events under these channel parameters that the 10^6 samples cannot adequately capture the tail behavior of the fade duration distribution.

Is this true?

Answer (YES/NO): NO